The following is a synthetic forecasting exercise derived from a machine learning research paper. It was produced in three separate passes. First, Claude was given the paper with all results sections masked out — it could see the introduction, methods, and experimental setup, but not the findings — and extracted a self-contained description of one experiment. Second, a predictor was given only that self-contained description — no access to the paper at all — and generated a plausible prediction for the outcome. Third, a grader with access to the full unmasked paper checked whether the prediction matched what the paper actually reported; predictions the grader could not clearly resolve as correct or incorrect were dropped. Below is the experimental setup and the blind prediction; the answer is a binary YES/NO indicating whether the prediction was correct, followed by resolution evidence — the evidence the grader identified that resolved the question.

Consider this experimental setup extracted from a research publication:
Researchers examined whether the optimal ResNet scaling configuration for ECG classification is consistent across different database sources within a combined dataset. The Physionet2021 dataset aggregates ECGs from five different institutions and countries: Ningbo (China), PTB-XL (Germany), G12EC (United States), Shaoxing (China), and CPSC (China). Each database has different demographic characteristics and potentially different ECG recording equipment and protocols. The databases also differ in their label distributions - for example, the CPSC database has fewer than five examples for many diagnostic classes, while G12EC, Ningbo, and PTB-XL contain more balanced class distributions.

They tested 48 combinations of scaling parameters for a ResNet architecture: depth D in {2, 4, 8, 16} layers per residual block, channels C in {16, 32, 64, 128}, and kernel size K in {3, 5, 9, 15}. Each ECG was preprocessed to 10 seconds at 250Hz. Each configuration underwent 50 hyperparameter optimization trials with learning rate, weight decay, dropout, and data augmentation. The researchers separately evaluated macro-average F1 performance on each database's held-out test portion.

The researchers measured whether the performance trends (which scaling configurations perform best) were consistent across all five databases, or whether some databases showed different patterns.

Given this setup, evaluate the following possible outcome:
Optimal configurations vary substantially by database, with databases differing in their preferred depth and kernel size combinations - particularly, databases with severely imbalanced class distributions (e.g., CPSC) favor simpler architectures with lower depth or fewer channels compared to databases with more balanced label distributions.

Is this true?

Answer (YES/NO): NO